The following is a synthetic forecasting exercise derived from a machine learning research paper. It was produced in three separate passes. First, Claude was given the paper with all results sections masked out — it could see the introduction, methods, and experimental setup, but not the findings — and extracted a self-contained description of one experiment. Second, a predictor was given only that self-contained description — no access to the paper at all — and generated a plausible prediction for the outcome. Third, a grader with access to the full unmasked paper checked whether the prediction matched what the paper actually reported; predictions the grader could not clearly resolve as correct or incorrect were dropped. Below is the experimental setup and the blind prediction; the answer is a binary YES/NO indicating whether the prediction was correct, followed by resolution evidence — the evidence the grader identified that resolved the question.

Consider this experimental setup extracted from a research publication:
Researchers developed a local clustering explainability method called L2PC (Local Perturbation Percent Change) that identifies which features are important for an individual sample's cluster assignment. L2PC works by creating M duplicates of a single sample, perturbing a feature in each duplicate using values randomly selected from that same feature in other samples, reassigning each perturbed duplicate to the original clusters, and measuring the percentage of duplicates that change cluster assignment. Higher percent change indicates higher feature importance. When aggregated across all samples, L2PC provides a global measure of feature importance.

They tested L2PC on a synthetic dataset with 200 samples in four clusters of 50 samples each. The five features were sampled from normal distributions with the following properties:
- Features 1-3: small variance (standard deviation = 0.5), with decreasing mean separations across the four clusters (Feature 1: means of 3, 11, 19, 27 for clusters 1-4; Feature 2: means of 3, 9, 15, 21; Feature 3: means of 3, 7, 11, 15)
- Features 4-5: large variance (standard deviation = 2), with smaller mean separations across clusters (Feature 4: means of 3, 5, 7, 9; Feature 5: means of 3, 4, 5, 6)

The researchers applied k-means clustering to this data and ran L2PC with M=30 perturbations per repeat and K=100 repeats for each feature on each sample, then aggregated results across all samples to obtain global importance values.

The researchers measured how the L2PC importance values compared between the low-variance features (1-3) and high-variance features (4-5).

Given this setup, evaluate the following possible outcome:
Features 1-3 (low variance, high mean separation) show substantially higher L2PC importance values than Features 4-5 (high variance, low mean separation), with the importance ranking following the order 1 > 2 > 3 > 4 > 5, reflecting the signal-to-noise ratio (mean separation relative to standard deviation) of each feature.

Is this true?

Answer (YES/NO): YES